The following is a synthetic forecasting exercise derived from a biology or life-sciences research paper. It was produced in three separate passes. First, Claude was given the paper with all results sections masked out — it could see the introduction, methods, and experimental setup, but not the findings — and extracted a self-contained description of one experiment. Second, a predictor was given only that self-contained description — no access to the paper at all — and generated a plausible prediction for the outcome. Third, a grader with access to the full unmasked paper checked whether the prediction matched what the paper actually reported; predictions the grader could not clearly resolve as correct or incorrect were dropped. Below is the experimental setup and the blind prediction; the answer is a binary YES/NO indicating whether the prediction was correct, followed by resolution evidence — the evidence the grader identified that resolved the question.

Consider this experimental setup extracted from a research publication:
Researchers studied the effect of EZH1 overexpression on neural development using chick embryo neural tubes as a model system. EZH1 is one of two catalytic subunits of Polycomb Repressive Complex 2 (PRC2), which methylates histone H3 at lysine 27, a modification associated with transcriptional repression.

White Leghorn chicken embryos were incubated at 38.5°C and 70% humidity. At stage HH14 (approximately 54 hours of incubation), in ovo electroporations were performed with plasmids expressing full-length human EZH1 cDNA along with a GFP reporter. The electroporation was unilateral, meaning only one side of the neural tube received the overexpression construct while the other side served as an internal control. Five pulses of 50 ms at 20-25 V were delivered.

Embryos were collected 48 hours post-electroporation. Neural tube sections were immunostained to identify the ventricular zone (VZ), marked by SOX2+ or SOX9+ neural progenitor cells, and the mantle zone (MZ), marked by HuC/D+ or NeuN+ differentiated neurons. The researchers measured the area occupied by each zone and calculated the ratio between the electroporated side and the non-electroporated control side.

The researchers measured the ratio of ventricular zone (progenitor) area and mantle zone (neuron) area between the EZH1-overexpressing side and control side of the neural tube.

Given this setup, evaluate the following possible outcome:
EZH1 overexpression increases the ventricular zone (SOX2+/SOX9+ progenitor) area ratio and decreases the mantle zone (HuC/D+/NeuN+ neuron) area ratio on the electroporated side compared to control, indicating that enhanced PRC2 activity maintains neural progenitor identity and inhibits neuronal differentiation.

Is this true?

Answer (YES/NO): NO